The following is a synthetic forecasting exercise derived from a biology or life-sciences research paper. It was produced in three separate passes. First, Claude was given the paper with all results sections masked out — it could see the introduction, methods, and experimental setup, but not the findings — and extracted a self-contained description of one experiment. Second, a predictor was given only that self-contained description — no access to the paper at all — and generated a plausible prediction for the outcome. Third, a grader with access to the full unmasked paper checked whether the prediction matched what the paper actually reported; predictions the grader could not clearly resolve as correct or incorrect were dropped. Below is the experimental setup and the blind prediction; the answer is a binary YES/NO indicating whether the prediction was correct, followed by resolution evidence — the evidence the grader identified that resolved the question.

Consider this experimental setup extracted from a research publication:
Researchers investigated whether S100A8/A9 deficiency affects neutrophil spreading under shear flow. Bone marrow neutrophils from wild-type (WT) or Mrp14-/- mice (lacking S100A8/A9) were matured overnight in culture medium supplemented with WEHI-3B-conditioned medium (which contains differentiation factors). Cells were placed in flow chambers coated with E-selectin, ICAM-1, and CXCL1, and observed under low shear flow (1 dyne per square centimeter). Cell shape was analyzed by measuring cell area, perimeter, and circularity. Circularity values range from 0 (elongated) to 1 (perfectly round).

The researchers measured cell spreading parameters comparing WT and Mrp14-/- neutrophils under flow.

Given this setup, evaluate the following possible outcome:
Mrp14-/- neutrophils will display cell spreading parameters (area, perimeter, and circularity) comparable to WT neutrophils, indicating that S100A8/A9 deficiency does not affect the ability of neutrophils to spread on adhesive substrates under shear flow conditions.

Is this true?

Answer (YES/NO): NO